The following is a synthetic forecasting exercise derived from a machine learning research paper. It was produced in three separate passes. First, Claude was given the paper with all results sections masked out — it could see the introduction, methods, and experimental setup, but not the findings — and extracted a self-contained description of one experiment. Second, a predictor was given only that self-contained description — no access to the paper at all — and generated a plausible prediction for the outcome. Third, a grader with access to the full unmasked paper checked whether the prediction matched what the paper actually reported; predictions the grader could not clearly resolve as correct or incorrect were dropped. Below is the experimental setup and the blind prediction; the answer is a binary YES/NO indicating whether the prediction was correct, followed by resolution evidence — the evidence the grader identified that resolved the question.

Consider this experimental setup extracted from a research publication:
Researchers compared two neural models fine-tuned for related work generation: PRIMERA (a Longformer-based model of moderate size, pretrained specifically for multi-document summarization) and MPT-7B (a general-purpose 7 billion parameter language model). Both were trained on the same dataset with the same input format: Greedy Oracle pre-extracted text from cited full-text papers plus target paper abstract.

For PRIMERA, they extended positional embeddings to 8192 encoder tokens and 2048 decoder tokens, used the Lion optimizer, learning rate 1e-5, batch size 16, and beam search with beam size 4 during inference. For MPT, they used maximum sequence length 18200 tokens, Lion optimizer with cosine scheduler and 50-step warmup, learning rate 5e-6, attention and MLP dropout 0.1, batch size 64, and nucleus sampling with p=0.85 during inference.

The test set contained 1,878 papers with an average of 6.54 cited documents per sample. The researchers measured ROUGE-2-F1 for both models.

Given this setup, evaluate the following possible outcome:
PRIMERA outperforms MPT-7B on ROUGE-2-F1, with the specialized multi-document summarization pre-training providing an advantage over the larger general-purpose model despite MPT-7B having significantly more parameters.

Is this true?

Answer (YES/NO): YES